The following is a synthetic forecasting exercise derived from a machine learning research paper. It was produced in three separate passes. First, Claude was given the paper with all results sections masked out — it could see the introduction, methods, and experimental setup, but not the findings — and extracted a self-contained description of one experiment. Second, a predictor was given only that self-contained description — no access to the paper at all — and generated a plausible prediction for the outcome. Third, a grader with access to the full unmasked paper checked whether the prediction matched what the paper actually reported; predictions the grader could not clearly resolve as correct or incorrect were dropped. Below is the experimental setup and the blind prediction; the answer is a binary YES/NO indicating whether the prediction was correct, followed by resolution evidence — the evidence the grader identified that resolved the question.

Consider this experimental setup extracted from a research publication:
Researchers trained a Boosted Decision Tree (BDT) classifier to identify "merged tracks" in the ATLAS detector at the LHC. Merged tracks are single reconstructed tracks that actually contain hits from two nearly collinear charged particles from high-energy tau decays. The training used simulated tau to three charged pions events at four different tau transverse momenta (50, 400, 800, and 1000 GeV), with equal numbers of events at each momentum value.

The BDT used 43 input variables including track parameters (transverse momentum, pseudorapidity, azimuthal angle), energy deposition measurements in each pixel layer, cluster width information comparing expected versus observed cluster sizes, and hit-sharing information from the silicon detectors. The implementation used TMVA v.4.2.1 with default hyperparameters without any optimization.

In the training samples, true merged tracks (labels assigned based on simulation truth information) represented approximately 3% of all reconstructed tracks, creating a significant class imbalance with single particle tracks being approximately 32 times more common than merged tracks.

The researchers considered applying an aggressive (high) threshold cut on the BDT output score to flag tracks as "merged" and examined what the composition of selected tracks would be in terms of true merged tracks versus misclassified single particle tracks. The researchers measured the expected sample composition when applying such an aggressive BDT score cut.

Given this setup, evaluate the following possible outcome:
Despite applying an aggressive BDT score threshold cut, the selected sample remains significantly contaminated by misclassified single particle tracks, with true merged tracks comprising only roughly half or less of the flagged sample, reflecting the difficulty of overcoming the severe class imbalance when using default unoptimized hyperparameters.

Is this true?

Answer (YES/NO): YES